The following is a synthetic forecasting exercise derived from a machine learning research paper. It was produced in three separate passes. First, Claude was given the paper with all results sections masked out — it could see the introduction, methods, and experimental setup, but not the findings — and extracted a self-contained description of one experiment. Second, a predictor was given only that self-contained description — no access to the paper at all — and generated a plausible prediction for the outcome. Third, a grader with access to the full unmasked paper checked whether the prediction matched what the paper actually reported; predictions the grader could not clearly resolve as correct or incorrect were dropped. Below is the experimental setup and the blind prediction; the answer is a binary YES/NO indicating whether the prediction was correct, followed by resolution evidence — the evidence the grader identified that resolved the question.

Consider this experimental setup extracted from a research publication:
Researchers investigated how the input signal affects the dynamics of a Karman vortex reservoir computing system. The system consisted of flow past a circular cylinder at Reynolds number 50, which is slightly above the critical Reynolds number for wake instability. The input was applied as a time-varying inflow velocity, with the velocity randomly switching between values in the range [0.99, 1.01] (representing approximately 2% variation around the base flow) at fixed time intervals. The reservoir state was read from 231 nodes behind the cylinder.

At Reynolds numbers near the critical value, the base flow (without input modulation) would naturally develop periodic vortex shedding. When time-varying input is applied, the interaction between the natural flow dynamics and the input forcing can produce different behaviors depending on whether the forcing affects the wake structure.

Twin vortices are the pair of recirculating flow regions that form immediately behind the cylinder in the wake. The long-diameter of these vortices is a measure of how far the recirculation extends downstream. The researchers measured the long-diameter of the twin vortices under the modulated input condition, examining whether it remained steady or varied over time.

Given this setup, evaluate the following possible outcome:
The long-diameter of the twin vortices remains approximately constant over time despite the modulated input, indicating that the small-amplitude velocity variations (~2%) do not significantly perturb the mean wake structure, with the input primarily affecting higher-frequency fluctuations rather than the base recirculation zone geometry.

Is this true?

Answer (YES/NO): NO